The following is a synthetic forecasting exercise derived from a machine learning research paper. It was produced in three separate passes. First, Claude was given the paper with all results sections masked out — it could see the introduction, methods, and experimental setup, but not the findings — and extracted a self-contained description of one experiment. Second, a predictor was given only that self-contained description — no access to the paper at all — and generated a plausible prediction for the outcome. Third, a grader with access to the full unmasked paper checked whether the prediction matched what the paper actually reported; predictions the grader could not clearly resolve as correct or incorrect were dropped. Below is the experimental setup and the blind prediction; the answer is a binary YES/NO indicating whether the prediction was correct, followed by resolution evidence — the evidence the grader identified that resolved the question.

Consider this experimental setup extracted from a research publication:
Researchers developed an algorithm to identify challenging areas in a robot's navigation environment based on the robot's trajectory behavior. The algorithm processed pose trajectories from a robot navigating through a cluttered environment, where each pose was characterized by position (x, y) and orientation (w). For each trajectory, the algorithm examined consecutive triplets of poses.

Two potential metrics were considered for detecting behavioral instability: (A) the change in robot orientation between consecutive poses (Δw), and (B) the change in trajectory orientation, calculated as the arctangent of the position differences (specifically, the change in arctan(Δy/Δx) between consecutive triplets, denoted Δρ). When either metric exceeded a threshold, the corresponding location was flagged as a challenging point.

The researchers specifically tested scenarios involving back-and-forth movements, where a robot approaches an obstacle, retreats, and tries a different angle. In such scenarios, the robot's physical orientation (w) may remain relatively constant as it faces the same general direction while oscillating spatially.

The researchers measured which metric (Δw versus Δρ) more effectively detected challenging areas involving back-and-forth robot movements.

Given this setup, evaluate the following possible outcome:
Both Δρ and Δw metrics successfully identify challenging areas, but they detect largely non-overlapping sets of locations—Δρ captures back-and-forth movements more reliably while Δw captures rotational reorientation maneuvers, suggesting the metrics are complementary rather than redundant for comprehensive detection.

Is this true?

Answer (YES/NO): NO